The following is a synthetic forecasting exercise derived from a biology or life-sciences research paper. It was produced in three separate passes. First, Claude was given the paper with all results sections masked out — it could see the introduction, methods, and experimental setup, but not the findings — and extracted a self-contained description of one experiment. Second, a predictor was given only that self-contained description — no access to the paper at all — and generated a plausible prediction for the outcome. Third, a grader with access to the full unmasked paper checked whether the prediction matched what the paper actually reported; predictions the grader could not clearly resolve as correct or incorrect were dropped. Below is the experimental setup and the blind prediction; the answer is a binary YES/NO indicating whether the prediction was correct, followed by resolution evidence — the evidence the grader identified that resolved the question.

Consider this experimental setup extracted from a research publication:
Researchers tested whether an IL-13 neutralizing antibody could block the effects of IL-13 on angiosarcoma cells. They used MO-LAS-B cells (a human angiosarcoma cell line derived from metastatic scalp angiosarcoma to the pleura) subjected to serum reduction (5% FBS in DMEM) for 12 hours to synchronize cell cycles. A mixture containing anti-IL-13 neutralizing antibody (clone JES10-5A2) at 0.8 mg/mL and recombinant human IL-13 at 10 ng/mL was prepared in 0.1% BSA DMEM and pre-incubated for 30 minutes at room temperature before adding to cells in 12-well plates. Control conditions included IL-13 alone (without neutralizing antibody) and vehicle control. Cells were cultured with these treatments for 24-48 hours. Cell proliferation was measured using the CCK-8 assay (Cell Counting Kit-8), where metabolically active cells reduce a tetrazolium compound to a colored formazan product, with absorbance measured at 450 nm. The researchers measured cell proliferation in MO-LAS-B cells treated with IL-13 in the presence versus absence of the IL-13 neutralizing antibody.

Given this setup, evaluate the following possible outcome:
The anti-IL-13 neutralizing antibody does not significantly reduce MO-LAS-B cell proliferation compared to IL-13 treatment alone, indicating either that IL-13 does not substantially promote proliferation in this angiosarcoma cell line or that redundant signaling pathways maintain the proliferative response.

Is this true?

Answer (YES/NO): NO